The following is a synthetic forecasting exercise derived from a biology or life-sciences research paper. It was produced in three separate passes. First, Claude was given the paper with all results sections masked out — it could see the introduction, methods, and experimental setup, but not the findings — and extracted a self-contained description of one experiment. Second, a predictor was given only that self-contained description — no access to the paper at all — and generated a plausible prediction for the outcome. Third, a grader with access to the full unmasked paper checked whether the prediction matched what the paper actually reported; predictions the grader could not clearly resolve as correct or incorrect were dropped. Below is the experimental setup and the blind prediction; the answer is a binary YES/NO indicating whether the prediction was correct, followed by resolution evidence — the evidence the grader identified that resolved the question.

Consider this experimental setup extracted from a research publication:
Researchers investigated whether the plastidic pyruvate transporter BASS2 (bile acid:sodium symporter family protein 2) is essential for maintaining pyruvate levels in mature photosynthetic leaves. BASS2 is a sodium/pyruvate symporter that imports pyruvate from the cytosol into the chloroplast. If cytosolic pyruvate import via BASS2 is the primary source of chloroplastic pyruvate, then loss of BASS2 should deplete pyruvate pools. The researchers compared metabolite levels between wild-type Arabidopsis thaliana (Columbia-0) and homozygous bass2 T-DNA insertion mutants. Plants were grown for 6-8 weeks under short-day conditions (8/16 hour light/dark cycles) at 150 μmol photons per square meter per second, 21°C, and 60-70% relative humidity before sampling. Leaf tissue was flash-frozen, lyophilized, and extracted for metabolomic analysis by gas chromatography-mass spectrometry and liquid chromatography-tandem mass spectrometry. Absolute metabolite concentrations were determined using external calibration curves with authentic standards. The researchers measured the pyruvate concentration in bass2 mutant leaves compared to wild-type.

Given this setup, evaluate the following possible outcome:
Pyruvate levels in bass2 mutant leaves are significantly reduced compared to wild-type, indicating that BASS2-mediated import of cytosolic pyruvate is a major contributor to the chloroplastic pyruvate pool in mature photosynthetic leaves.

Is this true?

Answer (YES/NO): NO